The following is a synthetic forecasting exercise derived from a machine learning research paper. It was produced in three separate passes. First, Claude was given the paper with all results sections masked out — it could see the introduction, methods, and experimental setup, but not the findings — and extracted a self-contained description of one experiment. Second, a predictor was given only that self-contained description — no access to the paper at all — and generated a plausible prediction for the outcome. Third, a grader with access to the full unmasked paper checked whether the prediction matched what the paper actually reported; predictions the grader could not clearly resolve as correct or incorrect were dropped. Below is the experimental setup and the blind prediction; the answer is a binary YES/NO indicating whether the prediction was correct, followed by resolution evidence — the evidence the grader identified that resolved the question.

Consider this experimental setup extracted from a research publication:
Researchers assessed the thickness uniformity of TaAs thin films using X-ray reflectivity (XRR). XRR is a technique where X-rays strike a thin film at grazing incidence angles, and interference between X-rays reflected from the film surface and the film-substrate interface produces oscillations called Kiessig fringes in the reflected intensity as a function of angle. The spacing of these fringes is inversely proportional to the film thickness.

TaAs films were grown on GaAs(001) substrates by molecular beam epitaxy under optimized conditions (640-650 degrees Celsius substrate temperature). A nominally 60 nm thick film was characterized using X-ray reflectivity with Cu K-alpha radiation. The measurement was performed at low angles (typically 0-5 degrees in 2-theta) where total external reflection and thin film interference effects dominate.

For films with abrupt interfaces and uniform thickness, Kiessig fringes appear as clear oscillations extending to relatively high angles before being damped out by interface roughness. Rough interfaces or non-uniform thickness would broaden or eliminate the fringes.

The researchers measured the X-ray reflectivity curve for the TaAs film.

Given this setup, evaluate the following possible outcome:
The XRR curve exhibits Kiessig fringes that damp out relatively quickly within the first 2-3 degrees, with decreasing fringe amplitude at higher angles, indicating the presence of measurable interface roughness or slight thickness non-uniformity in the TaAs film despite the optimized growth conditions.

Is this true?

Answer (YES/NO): NO